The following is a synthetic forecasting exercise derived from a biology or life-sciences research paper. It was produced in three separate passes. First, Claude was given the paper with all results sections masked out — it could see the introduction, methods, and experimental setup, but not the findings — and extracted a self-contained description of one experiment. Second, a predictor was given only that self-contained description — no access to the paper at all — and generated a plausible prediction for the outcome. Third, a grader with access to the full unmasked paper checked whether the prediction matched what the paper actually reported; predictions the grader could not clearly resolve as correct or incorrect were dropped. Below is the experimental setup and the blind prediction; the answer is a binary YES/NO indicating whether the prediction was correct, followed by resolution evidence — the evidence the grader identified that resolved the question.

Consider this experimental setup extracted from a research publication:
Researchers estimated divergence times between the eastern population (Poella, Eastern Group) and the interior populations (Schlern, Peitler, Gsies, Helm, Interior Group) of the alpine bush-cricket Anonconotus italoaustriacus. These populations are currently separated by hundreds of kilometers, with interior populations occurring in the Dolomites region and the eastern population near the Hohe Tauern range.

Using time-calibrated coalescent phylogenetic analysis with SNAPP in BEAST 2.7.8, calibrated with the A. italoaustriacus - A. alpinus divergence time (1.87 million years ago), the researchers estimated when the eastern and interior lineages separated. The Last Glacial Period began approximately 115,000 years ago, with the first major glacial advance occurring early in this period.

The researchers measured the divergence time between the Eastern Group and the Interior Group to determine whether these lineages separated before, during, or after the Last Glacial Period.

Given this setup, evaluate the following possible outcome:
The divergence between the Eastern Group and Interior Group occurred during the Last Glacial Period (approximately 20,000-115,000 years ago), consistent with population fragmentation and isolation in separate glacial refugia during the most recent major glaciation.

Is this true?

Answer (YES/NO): YES